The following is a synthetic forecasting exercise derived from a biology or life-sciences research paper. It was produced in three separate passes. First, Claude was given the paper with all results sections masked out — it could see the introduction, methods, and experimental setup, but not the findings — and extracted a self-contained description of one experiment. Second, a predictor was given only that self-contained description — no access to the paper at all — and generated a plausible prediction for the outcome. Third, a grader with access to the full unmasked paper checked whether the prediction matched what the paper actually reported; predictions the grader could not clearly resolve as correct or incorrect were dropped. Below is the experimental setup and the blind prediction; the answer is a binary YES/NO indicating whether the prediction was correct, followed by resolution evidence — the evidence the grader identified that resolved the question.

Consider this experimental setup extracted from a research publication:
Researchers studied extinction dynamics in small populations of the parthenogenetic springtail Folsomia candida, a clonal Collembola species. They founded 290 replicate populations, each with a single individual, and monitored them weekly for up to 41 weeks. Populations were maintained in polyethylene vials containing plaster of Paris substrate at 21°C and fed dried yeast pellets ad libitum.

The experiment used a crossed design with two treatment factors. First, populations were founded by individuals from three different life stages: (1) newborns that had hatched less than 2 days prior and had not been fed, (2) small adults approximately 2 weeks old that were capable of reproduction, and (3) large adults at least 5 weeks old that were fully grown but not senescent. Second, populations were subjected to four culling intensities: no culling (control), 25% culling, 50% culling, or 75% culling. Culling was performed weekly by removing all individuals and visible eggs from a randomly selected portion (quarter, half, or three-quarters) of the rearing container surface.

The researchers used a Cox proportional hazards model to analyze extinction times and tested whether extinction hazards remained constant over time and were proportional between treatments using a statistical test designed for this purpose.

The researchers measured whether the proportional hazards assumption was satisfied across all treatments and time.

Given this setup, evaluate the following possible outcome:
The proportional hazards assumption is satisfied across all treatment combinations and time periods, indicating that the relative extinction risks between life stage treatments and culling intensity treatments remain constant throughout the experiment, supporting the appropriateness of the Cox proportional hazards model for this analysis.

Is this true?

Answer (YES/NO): NO